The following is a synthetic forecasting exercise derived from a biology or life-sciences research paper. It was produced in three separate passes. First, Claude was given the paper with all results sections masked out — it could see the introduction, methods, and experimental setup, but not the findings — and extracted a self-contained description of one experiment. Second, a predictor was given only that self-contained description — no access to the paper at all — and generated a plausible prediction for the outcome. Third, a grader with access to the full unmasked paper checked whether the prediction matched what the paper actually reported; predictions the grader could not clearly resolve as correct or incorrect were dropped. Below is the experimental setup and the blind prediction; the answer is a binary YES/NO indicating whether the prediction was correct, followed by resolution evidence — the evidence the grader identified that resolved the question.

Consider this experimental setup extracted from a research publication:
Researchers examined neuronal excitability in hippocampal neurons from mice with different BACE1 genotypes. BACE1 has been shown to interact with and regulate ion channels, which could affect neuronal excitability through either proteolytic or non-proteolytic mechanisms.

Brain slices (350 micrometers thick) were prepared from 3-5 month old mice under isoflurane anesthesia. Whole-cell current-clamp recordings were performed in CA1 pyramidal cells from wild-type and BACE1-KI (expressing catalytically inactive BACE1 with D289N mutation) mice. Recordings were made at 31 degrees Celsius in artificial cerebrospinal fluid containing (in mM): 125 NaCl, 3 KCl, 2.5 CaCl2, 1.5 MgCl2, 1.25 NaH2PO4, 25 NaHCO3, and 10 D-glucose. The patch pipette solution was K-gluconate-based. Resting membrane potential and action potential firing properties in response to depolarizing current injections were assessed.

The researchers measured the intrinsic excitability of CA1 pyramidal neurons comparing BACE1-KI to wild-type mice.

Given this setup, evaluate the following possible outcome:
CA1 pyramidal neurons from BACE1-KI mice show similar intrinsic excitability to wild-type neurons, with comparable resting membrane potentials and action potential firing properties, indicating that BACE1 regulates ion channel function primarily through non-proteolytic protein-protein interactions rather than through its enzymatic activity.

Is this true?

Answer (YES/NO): YES